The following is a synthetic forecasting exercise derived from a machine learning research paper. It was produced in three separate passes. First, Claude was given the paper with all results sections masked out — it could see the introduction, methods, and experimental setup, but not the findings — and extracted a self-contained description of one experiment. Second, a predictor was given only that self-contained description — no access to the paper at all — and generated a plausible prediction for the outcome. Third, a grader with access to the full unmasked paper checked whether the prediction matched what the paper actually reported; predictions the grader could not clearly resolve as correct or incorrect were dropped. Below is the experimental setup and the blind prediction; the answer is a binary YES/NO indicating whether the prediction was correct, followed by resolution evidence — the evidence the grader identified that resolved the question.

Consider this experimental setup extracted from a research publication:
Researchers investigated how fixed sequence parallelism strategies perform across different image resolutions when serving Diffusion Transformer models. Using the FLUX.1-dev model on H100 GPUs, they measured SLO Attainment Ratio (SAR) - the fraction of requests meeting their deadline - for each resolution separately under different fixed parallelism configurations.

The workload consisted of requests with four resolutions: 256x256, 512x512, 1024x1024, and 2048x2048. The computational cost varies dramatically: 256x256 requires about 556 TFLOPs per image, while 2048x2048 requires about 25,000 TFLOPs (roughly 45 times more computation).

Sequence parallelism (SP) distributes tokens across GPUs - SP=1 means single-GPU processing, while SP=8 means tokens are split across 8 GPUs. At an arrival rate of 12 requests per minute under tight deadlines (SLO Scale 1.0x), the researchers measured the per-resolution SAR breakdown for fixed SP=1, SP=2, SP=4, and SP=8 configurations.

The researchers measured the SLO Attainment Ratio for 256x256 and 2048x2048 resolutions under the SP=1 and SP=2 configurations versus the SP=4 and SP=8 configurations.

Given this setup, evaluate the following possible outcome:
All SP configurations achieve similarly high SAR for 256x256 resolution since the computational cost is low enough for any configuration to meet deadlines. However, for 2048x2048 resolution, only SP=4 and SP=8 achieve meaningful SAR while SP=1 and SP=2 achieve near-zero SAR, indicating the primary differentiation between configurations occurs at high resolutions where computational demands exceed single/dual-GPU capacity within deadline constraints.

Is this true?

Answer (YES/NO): NO